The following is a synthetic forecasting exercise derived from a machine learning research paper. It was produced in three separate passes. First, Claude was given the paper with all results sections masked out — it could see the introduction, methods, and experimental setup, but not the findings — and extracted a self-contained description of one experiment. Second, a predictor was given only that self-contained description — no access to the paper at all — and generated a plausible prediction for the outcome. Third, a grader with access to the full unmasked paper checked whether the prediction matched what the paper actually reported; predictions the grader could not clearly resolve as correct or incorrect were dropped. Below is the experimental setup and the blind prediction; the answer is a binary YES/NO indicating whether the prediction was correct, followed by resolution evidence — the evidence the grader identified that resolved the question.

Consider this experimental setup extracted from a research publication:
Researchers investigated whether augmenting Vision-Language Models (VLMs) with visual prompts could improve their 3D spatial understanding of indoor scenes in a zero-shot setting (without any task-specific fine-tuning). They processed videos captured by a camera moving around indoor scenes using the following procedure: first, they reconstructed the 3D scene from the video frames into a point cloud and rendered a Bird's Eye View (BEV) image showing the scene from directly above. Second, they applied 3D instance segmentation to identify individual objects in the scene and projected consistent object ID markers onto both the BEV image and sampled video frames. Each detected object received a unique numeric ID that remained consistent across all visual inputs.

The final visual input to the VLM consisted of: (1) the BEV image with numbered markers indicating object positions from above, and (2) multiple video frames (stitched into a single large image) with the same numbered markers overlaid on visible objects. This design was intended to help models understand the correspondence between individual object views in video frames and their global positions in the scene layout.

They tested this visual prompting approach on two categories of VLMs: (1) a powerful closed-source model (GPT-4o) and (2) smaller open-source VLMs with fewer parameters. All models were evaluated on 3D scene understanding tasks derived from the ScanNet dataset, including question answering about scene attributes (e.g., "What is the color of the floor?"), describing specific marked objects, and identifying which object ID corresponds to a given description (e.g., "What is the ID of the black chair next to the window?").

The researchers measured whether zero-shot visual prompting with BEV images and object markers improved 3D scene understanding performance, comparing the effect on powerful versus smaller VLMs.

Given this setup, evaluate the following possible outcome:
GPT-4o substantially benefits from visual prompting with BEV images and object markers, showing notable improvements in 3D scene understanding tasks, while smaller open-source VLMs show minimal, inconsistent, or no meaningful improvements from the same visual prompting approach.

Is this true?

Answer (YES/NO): YES